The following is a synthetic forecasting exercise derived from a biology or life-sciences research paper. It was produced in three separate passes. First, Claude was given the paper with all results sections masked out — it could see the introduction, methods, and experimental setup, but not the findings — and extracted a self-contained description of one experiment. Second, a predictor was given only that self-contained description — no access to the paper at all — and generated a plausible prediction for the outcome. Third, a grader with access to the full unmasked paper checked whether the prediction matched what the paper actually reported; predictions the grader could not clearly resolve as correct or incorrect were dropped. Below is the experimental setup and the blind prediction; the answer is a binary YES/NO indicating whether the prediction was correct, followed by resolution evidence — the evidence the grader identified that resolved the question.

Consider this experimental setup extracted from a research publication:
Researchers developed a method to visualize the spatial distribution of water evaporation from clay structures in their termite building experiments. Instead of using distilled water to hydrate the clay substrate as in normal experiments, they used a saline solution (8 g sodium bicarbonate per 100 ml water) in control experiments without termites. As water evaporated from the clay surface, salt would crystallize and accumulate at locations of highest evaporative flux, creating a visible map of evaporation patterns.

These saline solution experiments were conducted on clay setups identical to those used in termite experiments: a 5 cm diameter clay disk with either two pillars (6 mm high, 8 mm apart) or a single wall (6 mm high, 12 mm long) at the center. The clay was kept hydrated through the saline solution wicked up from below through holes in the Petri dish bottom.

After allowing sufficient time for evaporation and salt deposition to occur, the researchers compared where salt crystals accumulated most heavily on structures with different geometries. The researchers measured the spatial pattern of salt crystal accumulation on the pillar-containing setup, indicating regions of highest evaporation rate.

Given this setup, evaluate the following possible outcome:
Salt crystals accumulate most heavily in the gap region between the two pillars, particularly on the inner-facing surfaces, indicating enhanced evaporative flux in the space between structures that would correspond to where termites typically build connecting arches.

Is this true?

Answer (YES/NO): NO